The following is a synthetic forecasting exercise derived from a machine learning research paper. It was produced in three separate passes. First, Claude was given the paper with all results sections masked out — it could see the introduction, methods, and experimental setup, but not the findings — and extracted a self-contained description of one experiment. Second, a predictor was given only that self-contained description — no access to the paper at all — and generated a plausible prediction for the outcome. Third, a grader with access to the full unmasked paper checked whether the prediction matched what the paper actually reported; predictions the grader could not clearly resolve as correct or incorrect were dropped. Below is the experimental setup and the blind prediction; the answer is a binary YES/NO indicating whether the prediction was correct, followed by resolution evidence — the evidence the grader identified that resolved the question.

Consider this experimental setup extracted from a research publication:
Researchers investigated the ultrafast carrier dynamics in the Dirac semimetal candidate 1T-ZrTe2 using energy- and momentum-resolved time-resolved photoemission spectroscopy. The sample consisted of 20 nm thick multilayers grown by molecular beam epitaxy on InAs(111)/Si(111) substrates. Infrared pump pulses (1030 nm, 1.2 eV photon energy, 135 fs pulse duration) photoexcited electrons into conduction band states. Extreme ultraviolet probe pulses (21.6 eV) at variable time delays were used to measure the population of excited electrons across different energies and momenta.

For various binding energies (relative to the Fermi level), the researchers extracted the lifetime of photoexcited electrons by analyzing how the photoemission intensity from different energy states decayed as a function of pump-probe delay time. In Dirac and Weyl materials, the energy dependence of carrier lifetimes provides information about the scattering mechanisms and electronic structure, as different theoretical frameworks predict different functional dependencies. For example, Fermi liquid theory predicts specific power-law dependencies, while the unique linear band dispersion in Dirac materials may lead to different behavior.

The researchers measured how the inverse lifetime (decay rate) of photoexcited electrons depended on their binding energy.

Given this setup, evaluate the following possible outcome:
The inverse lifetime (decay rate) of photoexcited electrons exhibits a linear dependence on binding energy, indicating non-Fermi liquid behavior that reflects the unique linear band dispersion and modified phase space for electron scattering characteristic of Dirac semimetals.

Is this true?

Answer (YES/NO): YES